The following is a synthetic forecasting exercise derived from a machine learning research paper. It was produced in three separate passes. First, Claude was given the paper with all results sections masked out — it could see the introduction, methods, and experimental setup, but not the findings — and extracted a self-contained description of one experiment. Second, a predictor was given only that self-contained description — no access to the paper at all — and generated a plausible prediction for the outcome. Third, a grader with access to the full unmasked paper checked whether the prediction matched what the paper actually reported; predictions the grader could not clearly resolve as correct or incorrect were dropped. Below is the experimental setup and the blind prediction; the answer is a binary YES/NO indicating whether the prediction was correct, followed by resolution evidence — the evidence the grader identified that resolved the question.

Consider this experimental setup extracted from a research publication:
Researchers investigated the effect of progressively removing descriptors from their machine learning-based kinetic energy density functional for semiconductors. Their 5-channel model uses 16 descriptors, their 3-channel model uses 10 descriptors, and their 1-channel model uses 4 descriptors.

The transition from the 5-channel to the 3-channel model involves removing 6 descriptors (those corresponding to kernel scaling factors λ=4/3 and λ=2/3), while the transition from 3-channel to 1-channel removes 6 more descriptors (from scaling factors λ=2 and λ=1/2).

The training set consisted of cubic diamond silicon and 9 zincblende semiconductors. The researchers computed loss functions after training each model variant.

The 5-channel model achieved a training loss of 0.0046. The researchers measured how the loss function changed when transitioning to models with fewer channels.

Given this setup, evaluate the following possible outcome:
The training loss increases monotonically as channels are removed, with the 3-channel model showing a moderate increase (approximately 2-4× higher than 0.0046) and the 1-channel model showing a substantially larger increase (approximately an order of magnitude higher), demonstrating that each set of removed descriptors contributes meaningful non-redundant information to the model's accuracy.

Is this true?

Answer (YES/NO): NO